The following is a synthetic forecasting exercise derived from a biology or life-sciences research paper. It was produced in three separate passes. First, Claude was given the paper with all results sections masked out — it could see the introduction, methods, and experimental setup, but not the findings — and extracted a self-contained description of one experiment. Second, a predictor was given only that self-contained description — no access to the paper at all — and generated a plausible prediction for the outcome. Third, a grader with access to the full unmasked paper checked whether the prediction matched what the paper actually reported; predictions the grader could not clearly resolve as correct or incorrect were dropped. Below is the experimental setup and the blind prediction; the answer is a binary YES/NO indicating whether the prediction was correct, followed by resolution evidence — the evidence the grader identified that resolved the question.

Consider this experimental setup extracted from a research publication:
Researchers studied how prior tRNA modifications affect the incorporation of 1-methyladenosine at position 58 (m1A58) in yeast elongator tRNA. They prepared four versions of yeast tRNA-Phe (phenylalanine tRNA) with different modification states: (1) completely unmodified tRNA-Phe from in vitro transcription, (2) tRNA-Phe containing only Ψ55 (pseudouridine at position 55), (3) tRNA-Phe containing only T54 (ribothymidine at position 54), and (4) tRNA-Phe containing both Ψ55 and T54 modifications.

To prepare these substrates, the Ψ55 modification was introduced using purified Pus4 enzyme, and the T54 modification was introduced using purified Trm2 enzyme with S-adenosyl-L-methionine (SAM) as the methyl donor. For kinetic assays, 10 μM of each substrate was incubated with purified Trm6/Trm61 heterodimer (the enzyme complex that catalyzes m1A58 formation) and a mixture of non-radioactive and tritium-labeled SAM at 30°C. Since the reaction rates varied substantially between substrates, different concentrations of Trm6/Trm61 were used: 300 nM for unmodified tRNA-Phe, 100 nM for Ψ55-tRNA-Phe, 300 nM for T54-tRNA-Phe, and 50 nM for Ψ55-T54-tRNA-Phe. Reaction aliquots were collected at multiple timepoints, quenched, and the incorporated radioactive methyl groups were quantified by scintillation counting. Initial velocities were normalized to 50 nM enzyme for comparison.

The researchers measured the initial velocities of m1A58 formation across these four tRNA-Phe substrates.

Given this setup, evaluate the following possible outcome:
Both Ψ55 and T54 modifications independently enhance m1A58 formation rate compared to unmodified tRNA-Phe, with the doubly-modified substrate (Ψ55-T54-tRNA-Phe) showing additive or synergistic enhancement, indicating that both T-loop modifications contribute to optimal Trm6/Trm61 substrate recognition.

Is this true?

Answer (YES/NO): YES